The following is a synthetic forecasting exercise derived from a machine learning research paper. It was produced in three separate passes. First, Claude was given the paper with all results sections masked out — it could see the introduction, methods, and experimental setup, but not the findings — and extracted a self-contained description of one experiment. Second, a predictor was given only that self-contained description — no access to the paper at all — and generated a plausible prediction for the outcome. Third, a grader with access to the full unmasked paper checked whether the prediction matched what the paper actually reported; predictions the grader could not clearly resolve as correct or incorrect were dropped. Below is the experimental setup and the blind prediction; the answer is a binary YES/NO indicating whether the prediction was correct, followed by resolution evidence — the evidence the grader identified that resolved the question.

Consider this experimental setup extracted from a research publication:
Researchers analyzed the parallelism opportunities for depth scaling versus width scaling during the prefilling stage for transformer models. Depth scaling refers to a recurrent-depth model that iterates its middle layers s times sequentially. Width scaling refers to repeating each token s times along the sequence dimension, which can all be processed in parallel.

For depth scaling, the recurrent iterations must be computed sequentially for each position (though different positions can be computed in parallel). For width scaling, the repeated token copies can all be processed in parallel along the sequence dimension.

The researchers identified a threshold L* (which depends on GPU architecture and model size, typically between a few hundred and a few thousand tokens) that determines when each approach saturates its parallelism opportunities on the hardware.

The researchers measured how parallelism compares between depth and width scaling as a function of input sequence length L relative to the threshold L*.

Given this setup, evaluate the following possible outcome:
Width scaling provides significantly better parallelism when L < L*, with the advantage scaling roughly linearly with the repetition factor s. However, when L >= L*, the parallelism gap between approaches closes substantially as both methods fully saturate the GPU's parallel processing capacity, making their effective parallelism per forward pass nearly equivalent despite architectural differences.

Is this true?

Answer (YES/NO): NO